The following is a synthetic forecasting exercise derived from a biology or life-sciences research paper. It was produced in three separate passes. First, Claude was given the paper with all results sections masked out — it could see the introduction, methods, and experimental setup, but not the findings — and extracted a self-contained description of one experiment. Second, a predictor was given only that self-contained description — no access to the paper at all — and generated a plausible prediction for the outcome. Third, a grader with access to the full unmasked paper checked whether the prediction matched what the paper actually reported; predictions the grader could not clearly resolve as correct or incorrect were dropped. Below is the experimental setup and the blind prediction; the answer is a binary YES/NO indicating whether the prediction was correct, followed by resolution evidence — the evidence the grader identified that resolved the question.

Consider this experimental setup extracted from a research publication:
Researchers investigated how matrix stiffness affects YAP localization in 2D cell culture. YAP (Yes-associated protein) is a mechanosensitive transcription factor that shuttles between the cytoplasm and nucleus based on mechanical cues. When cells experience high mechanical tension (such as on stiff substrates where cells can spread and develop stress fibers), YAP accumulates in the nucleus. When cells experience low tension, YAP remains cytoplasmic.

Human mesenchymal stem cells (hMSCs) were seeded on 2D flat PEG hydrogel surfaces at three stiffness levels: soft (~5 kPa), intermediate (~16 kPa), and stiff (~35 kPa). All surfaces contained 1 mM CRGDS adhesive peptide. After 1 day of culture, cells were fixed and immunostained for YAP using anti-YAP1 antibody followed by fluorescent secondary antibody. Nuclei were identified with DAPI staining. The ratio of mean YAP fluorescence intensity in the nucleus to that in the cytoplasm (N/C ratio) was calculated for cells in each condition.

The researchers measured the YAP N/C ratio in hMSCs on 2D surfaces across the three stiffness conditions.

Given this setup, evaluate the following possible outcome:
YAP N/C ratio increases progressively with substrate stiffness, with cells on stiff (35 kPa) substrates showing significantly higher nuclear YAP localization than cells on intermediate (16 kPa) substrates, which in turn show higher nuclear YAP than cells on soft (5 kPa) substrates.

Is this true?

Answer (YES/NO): NO